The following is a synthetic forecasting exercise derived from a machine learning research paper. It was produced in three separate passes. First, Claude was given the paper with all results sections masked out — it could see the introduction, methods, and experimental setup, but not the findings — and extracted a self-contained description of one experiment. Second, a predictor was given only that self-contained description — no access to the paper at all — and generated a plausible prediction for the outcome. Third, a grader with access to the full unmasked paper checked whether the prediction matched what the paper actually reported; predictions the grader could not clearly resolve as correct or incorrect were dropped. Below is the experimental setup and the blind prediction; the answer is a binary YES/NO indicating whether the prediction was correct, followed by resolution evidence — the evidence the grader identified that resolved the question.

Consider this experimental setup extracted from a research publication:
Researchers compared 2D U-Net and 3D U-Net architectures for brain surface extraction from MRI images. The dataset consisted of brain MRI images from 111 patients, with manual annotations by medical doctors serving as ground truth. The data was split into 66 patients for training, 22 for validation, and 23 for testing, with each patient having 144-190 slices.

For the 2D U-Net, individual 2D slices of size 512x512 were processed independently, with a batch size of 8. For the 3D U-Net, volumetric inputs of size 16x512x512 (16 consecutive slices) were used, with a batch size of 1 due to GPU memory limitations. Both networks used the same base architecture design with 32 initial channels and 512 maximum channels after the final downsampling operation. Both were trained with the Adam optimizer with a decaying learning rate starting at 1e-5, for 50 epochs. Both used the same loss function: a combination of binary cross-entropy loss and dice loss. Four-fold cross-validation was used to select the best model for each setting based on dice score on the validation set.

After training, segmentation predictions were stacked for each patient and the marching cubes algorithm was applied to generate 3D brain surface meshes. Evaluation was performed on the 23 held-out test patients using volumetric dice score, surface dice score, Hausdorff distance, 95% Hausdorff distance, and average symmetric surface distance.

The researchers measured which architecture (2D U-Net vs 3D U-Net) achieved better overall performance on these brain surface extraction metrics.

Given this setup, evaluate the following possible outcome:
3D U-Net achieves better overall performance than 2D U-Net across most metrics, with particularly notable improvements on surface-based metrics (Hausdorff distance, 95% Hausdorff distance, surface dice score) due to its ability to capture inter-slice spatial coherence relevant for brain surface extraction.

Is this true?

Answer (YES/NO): NO